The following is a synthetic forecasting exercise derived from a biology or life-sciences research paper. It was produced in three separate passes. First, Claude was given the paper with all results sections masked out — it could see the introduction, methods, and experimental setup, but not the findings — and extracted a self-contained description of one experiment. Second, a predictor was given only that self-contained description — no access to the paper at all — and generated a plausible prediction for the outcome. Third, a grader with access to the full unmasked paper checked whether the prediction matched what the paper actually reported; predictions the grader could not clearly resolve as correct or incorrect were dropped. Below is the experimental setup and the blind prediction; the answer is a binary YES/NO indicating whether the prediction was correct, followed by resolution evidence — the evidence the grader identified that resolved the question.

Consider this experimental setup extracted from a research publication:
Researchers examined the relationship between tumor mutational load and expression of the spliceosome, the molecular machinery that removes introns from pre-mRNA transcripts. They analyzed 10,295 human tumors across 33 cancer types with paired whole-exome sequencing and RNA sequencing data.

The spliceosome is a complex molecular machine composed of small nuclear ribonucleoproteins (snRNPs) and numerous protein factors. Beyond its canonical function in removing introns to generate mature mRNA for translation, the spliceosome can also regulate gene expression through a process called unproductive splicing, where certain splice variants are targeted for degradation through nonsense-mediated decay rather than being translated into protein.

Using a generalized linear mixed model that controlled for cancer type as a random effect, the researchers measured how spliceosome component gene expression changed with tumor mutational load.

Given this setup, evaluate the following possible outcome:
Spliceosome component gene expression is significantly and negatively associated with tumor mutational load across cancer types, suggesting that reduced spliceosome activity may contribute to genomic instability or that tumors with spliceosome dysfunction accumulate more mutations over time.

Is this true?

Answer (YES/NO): NO